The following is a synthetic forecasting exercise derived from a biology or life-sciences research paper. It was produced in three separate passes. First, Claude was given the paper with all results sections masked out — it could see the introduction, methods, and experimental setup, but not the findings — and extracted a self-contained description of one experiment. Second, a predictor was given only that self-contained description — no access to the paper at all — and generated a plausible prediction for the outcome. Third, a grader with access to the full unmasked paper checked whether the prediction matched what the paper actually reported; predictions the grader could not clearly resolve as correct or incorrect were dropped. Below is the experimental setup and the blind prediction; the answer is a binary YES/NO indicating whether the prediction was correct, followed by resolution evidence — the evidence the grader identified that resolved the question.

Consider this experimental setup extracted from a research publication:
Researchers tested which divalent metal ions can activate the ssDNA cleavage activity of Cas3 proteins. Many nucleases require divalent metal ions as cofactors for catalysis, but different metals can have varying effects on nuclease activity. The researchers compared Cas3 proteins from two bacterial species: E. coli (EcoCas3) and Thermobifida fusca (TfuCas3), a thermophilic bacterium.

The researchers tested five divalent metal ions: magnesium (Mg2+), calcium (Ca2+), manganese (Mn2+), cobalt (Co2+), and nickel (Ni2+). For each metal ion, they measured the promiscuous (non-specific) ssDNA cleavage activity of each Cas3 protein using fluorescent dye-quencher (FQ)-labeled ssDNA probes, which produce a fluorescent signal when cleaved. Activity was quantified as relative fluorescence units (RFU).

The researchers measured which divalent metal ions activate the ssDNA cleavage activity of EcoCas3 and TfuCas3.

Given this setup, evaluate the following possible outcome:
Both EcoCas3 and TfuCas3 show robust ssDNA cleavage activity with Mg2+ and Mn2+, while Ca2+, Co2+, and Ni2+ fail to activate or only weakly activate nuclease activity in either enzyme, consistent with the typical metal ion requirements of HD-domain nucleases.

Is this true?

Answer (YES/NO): NO